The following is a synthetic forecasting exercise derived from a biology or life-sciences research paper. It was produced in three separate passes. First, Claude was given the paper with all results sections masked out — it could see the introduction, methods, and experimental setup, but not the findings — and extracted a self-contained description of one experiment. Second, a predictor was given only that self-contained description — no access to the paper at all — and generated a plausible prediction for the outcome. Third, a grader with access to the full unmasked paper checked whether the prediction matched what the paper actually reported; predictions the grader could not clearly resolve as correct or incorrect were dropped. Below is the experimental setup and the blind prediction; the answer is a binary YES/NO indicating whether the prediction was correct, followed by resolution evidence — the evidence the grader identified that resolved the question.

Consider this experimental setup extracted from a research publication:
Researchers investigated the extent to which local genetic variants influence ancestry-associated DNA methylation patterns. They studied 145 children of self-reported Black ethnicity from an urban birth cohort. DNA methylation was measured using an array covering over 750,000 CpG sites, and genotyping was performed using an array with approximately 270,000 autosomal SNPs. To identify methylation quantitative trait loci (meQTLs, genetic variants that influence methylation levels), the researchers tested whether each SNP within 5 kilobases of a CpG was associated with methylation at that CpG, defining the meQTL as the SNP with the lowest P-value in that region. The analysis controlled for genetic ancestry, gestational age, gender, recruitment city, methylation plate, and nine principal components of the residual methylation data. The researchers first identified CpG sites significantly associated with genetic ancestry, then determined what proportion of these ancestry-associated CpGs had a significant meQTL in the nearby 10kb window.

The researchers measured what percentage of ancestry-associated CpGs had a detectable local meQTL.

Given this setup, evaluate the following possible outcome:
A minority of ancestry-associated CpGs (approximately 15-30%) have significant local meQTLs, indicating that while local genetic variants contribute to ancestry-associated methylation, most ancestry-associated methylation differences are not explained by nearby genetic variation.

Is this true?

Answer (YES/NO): NO